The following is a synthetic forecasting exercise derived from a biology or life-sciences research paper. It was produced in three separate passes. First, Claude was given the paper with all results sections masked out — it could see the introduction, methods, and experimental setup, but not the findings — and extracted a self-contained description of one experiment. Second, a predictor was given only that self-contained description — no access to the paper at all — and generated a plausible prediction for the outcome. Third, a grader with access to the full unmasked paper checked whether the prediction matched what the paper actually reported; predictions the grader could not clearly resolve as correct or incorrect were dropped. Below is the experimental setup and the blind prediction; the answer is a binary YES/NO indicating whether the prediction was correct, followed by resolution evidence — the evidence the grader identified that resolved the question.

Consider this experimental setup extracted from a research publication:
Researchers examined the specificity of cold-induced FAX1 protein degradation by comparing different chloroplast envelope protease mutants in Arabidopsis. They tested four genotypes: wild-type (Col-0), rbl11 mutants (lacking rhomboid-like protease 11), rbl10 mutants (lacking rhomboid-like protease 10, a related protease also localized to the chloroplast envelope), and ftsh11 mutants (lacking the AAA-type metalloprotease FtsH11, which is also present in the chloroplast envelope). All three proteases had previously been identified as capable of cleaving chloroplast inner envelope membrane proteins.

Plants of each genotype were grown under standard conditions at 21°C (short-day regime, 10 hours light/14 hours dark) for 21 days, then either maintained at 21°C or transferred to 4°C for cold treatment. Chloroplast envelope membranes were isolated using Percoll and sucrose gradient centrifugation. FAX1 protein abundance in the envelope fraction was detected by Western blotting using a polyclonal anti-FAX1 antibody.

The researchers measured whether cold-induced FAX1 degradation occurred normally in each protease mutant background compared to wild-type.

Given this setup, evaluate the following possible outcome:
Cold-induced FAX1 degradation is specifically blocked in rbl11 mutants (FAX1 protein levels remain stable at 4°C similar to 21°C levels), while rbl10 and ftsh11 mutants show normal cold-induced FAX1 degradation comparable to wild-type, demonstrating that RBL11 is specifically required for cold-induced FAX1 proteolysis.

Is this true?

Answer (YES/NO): YES